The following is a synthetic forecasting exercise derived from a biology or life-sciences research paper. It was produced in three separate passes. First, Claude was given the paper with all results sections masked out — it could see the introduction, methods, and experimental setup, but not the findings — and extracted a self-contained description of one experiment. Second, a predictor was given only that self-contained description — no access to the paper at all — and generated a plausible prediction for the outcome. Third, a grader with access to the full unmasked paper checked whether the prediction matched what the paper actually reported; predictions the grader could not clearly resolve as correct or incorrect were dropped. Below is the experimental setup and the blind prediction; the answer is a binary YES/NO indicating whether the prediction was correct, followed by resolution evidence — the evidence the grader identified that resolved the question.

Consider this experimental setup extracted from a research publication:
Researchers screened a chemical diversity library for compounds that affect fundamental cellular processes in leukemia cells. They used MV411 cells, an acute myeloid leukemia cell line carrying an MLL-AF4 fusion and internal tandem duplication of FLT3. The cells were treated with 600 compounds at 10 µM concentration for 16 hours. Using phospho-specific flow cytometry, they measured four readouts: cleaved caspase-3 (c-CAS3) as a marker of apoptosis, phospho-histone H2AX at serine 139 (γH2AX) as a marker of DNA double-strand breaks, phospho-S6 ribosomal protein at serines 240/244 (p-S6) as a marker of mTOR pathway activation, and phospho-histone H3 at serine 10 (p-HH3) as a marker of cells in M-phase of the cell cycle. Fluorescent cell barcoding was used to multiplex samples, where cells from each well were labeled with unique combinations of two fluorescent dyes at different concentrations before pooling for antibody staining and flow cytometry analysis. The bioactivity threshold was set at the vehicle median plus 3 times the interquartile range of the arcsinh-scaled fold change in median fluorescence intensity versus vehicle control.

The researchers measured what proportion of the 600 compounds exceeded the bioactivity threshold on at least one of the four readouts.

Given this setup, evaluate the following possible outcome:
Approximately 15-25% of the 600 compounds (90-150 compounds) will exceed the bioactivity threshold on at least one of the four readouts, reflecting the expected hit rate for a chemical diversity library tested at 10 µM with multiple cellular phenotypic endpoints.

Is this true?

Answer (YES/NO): NO